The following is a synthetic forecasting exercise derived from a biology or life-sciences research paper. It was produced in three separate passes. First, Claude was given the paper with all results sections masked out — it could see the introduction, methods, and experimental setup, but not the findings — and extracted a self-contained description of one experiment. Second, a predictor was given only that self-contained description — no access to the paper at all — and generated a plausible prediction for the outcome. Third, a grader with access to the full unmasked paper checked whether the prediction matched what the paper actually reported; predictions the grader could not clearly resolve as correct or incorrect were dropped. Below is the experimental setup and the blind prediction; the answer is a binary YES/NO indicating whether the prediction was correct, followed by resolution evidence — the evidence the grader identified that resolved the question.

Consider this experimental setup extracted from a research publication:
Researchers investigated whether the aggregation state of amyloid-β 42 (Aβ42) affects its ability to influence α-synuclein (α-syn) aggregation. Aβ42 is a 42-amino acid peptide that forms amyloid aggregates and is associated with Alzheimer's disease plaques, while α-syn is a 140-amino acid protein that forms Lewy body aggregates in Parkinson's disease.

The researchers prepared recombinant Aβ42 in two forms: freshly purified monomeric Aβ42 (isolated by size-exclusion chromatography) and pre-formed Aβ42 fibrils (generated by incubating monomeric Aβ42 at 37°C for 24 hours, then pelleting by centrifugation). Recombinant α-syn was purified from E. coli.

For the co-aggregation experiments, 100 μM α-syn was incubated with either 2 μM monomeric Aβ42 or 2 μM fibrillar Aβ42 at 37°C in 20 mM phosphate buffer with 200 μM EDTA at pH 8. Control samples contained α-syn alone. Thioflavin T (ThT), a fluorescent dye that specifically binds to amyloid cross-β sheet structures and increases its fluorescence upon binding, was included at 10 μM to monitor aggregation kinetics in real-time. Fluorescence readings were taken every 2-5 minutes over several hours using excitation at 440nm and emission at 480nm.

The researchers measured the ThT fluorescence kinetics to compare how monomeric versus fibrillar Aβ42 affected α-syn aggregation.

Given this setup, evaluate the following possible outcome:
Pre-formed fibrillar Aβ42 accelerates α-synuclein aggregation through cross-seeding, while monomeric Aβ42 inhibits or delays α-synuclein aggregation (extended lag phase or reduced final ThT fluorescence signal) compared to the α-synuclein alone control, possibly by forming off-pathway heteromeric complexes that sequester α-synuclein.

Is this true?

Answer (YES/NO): NO